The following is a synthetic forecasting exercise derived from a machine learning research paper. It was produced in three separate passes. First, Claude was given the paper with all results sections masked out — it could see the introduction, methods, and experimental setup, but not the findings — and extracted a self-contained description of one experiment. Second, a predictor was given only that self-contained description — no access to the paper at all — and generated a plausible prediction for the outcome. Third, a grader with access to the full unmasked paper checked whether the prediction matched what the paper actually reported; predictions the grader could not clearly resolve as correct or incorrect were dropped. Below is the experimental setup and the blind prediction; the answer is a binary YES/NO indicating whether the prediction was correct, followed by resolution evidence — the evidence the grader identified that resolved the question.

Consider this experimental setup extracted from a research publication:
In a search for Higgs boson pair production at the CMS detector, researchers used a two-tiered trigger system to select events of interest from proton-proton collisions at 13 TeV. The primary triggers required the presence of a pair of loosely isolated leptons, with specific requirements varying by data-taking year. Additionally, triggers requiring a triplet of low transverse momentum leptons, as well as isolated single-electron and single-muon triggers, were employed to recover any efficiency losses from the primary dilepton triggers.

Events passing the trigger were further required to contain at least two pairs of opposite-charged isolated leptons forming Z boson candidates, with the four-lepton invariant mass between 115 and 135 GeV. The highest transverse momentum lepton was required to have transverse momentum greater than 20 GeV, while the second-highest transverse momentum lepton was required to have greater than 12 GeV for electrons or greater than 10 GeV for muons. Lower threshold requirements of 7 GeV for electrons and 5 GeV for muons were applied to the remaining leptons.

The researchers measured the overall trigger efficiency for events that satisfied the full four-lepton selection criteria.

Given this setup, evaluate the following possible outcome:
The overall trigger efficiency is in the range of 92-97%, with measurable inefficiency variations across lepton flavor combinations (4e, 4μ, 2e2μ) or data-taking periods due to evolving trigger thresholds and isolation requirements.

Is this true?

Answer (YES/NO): NO